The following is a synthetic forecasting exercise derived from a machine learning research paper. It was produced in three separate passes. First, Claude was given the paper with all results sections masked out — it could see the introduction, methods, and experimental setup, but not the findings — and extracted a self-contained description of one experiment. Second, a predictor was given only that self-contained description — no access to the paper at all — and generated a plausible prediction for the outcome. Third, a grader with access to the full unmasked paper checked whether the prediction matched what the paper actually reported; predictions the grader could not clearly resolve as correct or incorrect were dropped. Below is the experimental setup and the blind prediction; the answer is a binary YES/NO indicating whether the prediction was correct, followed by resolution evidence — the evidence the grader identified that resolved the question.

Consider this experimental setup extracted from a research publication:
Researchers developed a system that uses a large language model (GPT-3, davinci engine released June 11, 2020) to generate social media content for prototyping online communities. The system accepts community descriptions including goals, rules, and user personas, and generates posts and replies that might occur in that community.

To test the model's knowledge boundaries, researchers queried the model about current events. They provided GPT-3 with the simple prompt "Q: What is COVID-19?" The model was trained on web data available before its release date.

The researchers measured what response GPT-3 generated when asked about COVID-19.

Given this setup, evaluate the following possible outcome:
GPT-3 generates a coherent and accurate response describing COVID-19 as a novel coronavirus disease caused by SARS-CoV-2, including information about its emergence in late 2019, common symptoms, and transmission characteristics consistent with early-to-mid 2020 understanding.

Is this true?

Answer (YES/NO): NO